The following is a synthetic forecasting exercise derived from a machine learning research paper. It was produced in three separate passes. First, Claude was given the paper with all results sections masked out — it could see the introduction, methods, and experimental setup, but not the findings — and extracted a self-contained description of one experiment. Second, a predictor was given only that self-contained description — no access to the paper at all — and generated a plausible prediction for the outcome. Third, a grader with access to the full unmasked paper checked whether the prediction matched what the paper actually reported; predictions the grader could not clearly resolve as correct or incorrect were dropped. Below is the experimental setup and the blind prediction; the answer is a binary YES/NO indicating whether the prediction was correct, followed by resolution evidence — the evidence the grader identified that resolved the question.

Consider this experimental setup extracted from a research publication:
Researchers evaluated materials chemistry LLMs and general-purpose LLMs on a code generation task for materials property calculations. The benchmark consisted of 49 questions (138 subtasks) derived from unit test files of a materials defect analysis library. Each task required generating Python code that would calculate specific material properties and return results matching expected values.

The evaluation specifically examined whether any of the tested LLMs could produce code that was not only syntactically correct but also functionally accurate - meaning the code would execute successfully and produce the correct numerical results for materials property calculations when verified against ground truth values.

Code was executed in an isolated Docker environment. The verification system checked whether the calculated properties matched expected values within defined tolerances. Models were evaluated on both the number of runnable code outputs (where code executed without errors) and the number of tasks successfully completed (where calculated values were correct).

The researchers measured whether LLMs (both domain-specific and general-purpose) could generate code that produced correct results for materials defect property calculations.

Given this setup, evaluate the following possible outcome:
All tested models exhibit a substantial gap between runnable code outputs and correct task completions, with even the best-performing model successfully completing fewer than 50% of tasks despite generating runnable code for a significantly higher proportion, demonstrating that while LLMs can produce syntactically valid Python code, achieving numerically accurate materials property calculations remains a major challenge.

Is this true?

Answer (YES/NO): YES